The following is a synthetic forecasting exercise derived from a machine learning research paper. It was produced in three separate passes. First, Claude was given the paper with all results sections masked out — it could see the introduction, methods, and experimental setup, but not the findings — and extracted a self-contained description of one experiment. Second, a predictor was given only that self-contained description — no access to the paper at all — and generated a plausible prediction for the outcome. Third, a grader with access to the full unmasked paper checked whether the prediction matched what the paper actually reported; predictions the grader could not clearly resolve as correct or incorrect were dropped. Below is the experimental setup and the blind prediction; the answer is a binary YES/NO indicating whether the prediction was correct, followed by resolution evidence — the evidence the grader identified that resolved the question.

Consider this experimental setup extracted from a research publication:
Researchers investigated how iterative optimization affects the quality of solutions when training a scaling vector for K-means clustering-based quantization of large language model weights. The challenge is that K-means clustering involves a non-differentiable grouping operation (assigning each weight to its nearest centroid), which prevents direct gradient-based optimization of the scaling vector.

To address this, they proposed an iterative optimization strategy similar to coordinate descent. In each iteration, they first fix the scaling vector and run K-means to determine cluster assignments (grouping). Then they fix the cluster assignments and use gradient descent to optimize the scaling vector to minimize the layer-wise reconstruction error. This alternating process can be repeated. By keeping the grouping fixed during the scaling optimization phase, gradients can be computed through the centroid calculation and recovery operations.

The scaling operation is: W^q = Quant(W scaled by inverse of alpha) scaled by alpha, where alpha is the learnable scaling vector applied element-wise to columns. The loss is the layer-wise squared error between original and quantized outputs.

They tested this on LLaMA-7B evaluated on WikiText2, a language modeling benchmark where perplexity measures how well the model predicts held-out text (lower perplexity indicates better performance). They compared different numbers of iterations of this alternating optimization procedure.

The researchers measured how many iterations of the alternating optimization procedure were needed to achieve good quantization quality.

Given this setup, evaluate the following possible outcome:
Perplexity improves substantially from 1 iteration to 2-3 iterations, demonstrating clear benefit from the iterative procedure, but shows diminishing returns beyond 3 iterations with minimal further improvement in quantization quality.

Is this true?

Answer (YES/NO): NO